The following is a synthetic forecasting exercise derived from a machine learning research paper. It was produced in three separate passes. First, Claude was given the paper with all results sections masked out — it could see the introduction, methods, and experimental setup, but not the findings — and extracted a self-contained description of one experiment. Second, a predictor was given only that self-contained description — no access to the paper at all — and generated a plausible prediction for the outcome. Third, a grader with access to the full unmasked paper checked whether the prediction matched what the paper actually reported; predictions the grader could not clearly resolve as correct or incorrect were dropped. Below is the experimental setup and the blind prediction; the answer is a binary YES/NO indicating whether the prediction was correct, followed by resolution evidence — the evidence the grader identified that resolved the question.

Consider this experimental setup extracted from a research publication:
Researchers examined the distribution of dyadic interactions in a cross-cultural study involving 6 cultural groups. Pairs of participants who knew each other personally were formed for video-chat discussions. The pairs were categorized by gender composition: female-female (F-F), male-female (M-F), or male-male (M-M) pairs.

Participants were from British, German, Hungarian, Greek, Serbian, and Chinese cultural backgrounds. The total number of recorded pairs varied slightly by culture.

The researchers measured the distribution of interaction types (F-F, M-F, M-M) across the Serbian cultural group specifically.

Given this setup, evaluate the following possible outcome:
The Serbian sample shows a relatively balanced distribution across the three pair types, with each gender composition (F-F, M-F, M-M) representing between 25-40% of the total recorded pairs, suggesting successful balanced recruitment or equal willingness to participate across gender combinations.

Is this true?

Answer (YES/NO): NO